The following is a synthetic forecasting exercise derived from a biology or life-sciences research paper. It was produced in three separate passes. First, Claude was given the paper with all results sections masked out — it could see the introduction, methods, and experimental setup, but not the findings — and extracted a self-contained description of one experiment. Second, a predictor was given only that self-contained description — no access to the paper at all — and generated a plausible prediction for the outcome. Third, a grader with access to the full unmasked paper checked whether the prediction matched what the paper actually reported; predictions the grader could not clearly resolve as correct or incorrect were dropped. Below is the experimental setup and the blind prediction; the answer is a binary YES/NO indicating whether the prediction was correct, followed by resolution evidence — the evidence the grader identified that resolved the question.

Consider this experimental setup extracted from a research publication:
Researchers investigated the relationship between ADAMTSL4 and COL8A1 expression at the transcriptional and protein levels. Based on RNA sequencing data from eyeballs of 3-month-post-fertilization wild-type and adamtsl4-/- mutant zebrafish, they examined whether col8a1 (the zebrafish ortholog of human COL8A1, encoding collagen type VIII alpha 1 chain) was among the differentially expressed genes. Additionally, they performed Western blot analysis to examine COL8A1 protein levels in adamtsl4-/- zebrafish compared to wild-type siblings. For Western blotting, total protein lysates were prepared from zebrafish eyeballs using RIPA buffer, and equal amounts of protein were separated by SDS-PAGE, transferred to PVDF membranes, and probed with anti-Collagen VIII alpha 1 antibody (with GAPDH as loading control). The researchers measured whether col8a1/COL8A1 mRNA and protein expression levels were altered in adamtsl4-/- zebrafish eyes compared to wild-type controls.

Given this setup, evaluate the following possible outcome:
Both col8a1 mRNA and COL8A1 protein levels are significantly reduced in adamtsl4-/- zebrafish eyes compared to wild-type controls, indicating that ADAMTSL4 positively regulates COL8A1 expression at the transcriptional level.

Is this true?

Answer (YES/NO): NO